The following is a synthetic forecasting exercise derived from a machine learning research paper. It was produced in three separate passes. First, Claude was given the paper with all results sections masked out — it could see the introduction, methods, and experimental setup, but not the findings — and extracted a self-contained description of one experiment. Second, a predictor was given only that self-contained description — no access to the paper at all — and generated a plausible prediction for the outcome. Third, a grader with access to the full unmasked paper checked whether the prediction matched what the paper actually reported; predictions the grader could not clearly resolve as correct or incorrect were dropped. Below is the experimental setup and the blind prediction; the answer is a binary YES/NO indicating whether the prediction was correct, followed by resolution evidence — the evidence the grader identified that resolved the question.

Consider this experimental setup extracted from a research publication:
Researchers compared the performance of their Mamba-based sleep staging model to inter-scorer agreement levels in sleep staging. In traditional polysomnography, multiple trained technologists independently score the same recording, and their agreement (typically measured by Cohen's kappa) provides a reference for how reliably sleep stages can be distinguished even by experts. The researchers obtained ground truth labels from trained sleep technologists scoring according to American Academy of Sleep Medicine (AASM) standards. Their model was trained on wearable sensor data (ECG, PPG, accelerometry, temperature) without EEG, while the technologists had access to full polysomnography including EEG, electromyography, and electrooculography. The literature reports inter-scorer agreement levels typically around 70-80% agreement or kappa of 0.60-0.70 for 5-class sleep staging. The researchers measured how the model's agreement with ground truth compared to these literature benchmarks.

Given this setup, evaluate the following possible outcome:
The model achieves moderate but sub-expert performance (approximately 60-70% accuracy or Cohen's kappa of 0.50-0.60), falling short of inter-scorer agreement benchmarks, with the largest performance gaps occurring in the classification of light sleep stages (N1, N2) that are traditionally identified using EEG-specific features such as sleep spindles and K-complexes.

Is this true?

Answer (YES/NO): YES